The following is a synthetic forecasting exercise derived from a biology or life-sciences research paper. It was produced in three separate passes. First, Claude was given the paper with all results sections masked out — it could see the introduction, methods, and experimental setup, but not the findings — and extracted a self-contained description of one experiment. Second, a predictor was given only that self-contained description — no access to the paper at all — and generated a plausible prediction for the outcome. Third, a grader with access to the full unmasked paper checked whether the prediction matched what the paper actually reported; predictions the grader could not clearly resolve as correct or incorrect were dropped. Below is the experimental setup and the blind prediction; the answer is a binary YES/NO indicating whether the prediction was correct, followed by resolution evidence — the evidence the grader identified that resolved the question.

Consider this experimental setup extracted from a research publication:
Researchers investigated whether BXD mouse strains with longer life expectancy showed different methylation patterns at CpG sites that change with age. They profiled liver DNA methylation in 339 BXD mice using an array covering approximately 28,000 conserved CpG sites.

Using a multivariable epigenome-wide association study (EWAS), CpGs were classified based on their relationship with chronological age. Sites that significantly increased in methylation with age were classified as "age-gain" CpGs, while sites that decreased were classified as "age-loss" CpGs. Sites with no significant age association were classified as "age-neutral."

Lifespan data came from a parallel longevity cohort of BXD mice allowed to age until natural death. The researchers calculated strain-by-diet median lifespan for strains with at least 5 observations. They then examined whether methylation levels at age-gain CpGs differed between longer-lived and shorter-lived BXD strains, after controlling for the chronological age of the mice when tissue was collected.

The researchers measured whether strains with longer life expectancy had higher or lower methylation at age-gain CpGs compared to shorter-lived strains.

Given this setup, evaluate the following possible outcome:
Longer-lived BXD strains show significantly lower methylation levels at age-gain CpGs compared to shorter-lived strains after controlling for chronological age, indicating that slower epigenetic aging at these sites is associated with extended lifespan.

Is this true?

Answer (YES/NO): YES